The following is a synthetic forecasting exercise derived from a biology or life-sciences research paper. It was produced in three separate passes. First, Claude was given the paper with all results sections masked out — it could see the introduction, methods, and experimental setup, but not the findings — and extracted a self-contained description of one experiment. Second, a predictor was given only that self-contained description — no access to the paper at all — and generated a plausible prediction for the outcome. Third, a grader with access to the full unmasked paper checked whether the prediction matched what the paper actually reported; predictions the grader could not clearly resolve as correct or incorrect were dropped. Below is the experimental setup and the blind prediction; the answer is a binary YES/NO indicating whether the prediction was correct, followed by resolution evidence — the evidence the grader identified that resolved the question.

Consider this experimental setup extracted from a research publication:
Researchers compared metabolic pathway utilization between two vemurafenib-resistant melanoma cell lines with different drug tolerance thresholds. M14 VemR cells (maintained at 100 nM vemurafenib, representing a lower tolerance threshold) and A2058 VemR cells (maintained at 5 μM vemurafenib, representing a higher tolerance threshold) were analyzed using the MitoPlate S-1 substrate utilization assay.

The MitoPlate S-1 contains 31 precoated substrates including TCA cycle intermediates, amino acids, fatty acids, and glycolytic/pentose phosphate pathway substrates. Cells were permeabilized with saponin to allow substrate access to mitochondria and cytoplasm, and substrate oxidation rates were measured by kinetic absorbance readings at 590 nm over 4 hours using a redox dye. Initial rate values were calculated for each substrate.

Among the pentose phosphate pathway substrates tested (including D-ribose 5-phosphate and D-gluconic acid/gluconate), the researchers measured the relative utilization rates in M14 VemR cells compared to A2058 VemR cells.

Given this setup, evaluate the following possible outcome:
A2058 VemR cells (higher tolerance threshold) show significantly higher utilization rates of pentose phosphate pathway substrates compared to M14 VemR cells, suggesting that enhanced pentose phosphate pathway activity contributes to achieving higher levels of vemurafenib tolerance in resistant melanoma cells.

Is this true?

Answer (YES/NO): NO